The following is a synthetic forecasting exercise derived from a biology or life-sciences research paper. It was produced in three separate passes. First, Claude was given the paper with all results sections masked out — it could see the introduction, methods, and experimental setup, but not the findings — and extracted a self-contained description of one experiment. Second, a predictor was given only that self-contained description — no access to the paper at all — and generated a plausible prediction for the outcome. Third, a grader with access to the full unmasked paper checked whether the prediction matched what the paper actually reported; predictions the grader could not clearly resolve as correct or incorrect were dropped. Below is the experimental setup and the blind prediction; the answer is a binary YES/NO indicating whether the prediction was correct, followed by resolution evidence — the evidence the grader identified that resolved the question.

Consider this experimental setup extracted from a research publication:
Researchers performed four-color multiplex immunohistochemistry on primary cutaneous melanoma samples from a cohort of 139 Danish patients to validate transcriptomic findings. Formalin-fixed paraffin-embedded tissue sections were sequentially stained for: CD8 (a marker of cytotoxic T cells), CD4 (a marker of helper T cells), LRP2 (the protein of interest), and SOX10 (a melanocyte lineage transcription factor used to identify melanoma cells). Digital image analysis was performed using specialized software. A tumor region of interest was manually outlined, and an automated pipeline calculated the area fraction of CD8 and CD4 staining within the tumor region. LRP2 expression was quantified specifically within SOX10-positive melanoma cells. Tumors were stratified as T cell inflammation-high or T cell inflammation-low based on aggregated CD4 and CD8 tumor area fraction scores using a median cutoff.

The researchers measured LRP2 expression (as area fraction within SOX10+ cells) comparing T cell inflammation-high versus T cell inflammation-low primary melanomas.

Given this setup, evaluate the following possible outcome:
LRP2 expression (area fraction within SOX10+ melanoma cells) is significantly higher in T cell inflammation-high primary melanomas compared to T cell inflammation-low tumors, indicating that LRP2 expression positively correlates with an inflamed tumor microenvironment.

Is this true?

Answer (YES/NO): YES